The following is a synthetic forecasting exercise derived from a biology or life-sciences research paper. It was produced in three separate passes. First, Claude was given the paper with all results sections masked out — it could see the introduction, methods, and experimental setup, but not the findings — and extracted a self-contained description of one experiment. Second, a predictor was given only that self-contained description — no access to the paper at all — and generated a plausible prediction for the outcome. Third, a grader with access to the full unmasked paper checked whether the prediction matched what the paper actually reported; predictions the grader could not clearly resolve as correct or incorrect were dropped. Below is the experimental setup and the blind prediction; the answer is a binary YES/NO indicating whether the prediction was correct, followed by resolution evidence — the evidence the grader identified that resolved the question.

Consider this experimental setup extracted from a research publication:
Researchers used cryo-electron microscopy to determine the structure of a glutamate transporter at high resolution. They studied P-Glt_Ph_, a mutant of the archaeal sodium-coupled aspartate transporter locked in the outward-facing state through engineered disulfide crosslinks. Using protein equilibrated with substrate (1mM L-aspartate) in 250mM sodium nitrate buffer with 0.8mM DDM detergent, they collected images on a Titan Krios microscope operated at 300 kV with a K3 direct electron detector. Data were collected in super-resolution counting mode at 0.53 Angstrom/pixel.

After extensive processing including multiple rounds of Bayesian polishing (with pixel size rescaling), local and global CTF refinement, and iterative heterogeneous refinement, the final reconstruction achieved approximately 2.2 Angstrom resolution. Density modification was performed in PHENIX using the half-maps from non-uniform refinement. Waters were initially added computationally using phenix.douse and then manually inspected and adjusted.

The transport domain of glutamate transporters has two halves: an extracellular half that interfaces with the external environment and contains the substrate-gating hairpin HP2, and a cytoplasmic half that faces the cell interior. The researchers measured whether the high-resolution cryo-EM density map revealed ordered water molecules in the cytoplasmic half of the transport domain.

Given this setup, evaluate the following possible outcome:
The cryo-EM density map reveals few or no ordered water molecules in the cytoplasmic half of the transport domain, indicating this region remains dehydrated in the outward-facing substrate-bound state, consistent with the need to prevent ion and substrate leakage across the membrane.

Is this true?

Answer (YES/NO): NO